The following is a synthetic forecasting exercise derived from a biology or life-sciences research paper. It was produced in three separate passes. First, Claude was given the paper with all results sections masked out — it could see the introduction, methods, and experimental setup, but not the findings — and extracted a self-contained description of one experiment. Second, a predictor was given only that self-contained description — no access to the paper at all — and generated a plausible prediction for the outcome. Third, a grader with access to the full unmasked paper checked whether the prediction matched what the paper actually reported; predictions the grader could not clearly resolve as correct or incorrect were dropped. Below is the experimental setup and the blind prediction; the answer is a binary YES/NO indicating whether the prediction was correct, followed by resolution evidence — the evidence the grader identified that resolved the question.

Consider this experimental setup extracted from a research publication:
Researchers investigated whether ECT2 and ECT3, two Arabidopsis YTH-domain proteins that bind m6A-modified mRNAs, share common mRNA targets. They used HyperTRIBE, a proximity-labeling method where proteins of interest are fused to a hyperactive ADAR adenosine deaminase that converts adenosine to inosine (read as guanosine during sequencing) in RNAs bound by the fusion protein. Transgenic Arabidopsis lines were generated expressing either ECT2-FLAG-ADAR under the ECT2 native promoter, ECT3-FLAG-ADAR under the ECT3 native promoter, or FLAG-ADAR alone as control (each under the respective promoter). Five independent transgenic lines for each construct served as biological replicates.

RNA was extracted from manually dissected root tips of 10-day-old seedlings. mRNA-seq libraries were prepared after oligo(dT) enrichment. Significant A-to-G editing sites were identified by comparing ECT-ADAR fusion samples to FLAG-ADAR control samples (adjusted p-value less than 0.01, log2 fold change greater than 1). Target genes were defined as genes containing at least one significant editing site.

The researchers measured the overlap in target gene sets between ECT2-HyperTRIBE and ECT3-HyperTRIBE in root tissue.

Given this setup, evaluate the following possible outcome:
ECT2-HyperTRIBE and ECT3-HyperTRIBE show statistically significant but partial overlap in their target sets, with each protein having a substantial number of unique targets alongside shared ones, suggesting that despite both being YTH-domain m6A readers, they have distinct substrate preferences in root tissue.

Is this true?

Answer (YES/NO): NO